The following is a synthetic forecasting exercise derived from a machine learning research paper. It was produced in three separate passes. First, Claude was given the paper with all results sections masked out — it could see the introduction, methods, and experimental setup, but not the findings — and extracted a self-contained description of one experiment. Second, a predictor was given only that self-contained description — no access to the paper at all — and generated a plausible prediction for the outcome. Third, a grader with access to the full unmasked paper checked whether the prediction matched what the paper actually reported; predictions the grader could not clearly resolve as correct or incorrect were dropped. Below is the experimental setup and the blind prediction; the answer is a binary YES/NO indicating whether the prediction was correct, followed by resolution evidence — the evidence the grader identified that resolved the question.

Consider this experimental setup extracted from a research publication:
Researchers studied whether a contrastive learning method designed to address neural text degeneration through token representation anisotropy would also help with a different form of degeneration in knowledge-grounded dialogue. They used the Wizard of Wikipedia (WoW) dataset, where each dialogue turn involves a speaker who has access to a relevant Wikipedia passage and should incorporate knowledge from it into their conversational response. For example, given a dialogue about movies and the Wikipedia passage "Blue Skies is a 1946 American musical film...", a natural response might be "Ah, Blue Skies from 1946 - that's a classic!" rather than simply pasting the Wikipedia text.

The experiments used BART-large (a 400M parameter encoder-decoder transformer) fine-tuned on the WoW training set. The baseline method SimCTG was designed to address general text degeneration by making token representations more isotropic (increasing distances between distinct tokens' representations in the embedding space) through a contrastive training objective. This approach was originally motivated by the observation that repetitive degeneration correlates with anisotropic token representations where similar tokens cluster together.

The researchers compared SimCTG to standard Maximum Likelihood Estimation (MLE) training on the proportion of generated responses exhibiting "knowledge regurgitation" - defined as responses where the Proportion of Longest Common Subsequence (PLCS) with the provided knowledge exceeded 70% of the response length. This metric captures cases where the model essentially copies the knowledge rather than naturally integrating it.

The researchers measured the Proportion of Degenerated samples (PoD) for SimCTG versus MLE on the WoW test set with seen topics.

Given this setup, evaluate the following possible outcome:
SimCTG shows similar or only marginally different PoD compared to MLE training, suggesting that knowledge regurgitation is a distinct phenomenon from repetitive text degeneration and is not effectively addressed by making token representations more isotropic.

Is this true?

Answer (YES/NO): YES